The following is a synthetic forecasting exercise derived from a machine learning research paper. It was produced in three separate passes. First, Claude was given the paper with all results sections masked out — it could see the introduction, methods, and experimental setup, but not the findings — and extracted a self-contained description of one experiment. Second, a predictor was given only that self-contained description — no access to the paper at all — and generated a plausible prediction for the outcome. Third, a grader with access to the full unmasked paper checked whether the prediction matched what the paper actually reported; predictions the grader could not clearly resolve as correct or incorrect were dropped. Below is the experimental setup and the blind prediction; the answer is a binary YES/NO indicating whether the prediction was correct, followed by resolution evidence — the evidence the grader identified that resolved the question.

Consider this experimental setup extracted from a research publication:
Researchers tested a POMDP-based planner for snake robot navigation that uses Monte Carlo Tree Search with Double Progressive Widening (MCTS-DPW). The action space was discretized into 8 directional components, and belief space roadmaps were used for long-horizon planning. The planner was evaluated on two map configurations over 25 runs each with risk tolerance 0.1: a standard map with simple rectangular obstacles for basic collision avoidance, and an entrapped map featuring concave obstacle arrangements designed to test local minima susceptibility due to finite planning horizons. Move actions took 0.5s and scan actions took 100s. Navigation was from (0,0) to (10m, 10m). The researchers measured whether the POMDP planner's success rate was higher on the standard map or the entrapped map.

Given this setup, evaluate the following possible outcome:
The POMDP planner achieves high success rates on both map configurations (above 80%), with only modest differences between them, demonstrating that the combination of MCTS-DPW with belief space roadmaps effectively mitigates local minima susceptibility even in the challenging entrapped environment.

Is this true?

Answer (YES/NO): NO